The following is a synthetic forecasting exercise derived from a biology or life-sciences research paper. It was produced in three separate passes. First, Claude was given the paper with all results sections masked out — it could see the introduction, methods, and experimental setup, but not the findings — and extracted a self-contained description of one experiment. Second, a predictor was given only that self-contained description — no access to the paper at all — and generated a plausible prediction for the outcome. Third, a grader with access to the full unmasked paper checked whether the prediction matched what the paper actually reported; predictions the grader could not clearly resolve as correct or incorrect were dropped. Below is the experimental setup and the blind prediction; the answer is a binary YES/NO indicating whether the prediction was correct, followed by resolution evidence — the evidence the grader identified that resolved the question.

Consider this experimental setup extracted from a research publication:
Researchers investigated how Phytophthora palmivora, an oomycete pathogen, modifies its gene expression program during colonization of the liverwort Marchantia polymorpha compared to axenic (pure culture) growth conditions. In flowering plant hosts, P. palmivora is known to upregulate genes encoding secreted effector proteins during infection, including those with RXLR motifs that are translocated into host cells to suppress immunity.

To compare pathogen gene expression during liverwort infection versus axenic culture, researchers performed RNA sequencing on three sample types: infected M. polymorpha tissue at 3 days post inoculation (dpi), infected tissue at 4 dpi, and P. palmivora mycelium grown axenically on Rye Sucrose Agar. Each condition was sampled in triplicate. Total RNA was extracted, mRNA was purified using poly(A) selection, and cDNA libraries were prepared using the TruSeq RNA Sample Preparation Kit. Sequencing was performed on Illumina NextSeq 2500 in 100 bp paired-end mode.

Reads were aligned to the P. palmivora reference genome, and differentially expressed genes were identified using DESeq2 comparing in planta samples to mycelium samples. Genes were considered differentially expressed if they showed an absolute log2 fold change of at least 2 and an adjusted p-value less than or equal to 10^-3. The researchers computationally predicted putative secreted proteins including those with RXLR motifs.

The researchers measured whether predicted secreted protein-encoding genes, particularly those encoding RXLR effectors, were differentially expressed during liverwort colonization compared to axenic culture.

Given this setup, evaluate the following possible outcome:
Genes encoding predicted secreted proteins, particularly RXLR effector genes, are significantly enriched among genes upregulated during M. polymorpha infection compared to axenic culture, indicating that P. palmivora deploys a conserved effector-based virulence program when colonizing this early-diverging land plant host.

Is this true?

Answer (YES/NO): YES